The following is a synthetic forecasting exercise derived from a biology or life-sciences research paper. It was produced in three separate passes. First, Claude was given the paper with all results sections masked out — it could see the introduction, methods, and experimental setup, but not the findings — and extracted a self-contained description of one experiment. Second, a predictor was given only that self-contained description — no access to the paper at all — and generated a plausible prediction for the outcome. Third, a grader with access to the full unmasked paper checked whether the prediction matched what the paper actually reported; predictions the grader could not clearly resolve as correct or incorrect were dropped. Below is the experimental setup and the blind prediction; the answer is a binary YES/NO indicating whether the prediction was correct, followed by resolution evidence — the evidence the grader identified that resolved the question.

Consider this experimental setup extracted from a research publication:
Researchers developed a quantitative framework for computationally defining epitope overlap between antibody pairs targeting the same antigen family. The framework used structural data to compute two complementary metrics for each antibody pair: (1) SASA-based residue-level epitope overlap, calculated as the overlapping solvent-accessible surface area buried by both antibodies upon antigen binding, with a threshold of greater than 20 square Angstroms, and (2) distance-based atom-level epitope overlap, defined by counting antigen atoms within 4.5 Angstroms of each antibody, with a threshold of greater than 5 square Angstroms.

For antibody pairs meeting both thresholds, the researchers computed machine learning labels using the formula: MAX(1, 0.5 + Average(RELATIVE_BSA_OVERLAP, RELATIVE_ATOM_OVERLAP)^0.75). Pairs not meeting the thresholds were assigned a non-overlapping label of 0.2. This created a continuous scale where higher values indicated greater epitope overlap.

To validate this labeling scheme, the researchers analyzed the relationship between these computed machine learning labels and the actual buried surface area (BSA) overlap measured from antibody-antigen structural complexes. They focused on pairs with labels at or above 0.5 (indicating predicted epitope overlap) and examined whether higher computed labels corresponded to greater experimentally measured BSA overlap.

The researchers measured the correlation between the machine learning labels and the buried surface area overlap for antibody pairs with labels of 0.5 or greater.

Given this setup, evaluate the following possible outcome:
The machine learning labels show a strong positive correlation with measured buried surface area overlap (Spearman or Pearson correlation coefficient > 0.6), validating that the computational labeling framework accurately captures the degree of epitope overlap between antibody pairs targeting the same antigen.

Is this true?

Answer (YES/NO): YES